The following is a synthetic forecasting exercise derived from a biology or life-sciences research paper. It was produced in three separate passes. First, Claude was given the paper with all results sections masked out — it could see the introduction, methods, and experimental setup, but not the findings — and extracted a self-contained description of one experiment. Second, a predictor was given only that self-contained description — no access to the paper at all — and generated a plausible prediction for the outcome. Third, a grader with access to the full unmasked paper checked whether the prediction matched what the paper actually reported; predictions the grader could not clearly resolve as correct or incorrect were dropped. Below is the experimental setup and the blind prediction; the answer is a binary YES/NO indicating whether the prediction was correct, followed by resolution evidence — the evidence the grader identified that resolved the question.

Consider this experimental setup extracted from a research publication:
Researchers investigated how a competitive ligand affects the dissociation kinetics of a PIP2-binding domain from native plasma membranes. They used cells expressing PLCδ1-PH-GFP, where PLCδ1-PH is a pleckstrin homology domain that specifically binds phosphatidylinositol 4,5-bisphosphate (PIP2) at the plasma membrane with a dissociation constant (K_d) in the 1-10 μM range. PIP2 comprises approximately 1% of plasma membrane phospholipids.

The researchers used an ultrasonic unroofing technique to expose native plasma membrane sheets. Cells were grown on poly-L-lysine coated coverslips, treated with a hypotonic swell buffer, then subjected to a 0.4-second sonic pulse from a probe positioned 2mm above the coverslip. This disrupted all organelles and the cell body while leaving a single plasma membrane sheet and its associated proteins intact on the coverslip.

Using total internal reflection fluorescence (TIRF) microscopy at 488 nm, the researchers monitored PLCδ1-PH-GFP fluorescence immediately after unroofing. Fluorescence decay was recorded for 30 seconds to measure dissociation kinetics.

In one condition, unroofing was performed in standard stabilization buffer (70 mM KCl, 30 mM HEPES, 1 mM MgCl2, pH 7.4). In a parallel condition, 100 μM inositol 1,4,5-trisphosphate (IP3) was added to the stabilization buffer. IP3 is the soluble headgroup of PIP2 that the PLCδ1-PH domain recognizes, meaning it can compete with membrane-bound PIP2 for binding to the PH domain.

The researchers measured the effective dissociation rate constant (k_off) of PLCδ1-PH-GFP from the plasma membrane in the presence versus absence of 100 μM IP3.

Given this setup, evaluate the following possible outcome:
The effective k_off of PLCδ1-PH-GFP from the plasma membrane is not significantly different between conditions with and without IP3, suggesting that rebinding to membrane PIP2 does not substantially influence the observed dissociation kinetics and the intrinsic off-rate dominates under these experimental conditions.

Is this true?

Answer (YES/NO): NO